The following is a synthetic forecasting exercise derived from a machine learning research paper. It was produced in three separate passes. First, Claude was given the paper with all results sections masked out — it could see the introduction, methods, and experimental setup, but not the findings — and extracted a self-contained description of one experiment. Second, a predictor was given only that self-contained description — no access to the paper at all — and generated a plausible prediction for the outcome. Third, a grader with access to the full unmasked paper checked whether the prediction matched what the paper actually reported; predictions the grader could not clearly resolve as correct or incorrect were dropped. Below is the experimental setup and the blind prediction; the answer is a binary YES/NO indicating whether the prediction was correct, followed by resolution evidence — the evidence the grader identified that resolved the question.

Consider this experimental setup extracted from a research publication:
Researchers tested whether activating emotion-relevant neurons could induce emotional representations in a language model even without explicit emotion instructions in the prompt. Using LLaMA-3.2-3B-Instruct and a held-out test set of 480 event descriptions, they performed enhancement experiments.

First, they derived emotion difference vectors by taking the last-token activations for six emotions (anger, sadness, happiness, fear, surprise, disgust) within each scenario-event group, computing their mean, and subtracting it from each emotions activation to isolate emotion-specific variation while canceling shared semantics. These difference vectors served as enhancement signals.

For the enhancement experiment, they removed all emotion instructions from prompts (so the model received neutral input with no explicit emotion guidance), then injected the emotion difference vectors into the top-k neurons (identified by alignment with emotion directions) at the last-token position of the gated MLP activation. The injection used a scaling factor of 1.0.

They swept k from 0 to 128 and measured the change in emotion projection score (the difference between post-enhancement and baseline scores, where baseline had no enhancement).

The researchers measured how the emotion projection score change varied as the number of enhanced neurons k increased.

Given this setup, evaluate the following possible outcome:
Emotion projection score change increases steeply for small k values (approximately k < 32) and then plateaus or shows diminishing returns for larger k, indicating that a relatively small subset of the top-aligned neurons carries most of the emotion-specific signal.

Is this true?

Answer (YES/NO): YES